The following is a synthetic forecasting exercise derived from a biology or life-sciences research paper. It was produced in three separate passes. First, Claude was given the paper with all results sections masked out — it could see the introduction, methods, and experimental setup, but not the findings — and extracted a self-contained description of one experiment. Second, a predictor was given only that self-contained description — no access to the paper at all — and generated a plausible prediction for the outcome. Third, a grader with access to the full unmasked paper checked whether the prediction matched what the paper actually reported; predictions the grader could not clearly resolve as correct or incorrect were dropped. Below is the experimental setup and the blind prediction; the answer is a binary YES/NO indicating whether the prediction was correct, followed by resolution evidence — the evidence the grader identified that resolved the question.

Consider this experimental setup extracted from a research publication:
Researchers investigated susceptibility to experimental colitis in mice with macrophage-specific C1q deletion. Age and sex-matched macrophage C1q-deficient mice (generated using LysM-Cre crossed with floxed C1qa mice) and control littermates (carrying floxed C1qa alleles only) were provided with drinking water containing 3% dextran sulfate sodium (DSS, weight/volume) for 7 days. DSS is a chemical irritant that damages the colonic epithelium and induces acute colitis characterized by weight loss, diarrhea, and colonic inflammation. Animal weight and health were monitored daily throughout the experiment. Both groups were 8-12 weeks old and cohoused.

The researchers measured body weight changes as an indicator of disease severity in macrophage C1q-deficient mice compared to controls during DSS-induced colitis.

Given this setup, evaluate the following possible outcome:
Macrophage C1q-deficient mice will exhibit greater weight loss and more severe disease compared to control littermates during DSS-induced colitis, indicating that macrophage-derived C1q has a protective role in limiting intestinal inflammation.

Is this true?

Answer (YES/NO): NO